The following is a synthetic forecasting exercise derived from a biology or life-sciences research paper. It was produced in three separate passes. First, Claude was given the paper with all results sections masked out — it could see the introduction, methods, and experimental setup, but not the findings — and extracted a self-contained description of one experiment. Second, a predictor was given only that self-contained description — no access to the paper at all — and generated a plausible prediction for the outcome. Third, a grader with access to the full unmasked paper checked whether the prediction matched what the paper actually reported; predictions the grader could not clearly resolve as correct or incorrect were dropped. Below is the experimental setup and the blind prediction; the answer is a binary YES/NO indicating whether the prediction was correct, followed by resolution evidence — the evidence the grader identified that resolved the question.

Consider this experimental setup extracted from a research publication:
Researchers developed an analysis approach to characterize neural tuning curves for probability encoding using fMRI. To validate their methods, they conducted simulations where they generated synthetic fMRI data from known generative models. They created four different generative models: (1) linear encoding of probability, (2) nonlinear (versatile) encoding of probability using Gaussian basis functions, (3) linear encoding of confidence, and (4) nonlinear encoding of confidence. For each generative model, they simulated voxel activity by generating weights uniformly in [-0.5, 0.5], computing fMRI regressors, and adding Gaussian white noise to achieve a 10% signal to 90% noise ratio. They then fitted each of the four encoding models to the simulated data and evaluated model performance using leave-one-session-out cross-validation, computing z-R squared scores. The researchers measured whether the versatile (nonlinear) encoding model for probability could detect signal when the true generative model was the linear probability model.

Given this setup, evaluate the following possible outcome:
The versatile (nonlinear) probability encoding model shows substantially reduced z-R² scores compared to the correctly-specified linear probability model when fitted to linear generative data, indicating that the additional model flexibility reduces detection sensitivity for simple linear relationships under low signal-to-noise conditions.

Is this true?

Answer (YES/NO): NO